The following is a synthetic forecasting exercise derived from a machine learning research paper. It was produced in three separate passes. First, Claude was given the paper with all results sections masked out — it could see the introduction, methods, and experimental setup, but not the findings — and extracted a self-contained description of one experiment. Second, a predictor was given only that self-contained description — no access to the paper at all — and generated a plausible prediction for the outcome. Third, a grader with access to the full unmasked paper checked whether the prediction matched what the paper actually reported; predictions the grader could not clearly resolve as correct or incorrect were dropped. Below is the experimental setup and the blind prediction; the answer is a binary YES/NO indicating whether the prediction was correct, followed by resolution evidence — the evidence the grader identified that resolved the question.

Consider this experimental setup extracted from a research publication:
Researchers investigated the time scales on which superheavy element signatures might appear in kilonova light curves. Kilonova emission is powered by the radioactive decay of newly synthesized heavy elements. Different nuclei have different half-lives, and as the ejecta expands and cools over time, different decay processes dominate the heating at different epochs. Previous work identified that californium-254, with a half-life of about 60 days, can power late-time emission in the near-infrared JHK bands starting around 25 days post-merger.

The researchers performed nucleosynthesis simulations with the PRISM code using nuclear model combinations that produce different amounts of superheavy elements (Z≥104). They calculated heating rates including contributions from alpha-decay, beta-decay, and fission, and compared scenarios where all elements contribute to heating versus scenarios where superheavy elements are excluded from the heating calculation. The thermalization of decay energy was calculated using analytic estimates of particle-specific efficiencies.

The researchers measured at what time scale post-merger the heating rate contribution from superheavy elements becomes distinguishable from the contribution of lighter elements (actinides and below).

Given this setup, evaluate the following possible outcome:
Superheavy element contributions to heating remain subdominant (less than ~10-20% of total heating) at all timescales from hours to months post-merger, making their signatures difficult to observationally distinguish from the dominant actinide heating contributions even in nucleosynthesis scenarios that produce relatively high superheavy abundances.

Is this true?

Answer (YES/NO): NO